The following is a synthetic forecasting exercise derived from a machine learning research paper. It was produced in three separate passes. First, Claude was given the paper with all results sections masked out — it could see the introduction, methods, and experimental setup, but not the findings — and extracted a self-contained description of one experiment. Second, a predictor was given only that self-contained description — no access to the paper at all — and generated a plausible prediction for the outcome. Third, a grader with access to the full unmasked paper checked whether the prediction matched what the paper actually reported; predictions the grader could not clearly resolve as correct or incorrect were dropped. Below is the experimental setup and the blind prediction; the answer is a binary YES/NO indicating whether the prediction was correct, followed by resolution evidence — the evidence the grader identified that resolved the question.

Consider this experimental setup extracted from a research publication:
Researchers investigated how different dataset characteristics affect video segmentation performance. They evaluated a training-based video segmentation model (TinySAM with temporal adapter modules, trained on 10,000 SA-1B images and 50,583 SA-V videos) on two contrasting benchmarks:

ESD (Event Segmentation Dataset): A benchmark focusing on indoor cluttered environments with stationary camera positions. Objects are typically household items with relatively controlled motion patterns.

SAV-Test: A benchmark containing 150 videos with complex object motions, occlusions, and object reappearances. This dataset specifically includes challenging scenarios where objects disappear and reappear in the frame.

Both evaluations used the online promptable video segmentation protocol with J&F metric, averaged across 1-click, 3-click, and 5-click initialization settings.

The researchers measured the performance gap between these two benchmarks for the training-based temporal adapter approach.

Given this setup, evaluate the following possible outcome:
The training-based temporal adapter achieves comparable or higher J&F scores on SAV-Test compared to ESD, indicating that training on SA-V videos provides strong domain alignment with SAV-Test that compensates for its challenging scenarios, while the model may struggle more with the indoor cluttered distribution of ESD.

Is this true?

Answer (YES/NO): NO